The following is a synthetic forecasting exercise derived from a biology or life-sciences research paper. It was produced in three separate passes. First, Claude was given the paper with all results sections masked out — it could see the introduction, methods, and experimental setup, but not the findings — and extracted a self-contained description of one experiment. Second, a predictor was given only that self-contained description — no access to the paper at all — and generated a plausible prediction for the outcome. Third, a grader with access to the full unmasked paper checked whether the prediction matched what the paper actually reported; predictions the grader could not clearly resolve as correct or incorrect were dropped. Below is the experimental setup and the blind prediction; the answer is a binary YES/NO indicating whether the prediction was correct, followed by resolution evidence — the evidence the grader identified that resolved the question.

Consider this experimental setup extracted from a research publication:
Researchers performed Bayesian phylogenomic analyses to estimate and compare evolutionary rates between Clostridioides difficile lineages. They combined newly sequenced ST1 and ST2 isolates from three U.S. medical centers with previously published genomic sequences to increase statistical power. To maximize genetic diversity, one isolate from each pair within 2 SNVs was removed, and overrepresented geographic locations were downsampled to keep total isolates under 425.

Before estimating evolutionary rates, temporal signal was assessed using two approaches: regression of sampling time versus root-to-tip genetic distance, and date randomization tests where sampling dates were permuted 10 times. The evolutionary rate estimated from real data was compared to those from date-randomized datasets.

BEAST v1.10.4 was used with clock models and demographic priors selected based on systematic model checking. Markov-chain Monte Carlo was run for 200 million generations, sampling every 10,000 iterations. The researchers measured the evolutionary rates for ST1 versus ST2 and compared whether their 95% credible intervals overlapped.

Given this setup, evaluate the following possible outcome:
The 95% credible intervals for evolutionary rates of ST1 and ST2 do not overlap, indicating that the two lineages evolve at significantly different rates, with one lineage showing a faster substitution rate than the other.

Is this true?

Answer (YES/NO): NO